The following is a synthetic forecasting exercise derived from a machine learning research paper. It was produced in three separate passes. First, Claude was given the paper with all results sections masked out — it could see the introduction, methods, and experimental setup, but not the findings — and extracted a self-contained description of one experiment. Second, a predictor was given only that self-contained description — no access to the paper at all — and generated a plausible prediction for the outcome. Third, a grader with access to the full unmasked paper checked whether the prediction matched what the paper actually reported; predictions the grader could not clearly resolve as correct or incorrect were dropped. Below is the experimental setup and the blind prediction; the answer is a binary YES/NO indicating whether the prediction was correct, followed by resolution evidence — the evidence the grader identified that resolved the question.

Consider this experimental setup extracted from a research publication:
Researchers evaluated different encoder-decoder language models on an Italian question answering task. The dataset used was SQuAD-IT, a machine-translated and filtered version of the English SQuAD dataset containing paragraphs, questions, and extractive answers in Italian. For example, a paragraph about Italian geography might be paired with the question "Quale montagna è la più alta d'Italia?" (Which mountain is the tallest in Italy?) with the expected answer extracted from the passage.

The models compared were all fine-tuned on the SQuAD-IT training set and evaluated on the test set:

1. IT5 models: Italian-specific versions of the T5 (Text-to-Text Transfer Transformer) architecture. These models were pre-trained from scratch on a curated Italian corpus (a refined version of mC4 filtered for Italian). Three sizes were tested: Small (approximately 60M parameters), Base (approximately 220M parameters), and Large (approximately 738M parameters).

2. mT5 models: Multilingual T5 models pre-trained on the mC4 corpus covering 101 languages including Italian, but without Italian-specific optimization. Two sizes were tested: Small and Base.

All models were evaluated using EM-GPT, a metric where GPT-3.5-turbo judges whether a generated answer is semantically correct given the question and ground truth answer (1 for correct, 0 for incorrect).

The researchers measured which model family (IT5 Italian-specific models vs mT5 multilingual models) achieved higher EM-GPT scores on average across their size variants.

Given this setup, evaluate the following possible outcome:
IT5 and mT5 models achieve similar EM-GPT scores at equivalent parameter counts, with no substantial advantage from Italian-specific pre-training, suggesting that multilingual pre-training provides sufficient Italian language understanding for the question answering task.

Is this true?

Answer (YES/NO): NO